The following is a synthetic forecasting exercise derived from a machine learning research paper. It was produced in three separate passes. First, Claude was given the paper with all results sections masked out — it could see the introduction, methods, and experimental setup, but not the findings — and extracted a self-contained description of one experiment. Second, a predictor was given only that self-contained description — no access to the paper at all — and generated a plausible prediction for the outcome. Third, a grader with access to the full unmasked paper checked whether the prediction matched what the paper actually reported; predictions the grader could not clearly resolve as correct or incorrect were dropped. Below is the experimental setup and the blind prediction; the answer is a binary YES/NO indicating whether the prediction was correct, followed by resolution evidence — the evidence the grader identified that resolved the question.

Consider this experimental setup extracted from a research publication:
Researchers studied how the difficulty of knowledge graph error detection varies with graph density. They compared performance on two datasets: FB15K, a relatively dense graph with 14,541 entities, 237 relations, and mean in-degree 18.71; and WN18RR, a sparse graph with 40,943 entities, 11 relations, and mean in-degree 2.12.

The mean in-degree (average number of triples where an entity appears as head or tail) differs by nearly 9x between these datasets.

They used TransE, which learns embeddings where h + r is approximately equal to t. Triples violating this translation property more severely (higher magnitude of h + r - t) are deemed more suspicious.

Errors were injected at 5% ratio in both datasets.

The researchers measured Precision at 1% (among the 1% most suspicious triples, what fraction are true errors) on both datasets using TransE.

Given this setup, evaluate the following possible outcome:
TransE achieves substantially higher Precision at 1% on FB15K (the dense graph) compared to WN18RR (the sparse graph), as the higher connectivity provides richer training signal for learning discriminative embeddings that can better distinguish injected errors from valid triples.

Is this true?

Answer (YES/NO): YES